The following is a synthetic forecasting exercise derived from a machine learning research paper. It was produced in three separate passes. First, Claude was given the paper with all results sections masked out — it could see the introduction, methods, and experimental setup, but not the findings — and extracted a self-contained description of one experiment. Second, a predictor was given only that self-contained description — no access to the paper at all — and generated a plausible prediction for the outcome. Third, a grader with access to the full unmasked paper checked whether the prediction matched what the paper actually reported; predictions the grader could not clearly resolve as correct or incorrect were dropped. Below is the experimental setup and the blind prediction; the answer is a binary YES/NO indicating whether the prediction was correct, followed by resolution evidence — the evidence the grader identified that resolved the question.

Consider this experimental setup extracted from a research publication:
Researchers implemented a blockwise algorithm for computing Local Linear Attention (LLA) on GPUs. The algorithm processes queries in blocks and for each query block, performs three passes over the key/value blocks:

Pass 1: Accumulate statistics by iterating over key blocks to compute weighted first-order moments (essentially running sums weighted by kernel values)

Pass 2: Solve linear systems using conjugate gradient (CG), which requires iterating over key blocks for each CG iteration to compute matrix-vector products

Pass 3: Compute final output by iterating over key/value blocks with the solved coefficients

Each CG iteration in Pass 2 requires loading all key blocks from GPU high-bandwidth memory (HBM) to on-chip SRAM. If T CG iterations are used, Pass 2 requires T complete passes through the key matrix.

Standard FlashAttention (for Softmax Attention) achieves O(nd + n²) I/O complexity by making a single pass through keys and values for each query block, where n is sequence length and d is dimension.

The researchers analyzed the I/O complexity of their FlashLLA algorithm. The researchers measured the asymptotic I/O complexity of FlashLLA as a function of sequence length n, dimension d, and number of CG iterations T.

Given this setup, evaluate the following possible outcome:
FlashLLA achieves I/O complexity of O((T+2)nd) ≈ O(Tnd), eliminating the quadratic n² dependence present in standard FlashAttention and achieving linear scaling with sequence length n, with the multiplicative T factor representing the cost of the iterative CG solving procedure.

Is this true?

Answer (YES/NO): NO